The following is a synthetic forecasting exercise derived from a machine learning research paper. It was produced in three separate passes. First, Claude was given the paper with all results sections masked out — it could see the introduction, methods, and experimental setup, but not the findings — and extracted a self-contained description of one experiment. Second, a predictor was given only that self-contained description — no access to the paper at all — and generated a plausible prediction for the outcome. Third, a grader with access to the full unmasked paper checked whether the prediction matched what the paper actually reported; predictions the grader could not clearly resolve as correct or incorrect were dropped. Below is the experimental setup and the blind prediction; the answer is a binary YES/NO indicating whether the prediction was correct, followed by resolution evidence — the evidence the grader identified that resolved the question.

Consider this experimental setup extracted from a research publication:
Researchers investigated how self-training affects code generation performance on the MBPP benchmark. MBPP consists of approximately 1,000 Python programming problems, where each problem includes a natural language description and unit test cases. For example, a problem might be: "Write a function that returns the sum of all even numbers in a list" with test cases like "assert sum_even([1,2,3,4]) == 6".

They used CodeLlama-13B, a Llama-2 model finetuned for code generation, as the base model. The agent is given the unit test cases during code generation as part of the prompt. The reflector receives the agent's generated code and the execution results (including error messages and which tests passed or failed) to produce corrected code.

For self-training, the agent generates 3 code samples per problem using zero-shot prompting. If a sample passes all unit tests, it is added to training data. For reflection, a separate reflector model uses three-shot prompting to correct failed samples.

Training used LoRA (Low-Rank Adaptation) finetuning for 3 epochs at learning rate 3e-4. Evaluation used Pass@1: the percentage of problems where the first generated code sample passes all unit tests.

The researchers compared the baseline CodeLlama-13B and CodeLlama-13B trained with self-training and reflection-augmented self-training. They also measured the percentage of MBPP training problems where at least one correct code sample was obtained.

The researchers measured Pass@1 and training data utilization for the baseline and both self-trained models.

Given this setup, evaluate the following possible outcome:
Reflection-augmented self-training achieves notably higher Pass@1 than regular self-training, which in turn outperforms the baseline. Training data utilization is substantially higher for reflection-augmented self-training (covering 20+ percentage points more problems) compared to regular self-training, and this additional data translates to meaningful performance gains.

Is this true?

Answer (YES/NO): NO